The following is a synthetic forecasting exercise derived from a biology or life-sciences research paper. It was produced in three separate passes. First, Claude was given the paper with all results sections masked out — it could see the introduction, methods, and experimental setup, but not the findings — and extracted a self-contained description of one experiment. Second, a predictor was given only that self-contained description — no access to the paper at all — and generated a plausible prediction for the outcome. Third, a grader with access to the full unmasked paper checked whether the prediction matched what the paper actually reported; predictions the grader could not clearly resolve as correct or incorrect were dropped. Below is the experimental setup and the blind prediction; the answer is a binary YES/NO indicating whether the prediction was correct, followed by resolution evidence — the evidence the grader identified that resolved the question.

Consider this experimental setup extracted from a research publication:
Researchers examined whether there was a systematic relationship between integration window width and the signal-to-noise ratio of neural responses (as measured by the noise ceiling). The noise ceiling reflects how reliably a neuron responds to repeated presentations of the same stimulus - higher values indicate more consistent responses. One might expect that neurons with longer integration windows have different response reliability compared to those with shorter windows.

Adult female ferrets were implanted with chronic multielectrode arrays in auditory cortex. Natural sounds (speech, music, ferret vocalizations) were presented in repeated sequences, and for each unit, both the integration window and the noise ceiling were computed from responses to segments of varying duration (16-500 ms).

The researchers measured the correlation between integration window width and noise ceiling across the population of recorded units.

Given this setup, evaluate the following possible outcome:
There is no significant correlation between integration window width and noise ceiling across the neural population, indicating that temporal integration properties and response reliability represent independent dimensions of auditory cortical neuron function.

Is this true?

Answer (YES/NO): NO